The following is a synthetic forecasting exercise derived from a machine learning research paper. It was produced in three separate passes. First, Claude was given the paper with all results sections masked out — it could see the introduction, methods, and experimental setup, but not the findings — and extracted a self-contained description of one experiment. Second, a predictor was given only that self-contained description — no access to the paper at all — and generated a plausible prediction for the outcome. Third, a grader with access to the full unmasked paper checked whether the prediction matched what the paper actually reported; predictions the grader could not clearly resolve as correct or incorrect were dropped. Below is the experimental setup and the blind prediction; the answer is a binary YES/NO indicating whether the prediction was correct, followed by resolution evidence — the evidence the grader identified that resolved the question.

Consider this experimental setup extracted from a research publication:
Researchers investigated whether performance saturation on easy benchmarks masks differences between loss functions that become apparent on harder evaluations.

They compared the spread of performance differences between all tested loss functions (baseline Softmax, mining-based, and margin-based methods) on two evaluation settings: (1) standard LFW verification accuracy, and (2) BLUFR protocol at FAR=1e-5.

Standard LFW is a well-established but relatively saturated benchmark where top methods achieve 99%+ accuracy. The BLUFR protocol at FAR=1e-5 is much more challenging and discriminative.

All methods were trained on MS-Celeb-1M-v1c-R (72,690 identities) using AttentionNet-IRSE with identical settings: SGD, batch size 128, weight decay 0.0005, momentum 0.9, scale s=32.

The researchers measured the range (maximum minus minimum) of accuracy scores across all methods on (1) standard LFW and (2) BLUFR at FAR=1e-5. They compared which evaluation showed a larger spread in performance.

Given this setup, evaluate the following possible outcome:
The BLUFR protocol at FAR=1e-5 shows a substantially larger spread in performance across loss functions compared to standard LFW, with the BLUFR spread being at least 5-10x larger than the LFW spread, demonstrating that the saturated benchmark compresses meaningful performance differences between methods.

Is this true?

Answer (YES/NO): YES